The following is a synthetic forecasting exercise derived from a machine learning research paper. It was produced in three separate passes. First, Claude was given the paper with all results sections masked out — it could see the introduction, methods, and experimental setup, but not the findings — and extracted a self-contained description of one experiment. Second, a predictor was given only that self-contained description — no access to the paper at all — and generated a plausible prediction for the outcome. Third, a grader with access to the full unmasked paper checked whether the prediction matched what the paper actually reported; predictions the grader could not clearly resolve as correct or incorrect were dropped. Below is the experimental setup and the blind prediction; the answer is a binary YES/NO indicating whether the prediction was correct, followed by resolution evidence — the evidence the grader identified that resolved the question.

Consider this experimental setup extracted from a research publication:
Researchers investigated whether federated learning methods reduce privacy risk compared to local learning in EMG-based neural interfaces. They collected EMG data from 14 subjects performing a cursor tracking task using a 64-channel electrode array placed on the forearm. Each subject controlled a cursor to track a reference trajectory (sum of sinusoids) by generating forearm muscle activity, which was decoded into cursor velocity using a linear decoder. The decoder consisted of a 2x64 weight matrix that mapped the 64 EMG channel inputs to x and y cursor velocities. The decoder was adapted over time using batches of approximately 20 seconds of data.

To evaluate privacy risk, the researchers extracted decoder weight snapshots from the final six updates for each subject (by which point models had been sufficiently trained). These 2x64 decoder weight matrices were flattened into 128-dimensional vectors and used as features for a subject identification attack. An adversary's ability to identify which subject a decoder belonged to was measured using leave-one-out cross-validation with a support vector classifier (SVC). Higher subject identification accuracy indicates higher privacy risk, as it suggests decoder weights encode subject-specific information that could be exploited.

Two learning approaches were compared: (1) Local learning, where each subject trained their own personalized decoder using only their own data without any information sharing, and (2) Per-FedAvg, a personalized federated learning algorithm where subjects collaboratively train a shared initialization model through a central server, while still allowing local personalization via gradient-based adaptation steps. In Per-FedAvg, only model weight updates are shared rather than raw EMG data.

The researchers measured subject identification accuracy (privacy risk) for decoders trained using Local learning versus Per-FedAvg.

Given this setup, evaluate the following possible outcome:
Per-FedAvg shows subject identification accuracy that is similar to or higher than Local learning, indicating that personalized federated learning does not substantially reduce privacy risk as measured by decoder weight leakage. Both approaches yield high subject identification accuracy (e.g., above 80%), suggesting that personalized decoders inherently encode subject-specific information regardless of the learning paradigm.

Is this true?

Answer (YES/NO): NO